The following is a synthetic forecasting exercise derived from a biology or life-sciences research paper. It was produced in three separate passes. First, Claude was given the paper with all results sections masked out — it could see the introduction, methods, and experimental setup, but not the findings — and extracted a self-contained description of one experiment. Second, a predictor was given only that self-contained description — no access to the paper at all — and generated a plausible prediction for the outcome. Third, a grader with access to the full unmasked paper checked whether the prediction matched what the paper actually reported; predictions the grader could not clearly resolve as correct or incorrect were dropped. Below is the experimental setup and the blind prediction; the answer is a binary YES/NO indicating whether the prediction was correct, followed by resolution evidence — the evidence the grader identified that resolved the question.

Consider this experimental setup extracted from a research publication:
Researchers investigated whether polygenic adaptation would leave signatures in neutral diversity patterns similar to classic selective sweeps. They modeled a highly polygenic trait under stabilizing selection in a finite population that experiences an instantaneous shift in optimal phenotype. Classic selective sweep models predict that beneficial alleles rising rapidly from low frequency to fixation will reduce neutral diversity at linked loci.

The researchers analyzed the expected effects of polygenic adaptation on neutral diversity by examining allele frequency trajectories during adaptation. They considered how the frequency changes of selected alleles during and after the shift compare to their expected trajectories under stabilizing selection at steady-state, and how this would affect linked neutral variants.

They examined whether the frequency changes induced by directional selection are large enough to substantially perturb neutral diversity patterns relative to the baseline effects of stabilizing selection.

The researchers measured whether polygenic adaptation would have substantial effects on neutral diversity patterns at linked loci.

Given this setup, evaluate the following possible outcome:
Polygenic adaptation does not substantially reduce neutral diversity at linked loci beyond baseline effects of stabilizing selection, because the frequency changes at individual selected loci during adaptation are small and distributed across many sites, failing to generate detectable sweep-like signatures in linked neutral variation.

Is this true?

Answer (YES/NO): YES